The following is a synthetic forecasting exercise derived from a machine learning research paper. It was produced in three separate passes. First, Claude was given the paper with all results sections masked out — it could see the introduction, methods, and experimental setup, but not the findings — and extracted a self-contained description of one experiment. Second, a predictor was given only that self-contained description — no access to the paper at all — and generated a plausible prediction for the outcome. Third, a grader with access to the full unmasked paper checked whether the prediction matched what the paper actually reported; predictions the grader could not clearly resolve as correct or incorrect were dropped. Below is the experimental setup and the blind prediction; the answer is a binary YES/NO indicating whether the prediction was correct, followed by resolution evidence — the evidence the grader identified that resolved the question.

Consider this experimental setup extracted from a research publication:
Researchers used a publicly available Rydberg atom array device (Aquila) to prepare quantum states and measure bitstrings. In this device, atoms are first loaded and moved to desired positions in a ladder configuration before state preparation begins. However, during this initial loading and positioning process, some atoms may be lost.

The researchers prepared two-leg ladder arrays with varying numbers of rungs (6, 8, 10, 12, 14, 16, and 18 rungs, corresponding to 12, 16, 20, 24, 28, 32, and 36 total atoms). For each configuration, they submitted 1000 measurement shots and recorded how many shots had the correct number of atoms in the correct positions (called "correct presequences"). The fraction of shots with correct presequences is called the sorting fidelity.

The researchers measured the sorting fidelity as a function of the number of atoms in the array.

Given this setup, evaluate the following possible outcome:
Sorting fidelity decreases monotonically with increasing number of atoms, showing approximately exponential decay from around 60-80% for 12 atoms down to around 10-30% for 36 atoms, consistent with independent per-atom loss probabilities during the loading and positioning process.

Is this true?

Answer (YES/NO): NO